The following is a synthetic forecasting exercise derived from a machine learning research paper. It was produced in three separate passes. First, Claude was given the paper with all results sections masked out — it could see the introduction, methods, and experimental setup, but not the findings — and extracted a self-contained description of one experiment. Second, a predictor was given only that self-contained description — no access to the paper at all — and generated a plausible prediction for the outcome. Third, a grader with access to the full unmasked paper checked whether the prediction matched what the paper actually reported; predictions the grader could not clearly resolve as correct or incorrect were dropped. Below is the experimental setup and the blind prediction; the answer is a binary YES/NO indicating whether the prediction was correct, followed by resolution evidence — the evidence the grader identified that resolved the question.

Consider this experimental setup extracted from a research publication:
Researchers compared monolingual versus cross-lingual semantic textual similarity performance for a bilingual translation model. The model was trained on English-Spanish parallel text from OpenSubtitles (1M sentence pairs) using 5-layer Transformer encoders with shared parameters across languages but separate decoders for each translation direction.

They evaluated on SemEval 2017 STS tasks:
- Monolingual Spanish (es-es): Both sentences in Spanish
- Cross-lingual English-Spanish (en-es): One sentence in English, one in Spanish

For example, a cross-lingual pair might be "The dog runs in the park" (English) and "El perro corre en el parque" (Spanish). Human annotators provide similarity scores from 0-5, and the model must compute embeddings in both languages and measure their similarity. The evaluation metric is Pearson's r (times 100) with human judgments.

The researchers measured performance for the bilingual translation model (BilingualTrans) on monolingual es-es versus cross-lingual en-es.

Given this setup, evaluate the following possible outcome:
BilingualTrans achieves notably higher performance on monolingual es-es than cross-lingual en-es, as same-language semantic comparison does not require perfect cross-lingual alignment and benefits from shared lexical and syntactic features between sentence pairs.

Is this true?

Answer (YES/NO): YES